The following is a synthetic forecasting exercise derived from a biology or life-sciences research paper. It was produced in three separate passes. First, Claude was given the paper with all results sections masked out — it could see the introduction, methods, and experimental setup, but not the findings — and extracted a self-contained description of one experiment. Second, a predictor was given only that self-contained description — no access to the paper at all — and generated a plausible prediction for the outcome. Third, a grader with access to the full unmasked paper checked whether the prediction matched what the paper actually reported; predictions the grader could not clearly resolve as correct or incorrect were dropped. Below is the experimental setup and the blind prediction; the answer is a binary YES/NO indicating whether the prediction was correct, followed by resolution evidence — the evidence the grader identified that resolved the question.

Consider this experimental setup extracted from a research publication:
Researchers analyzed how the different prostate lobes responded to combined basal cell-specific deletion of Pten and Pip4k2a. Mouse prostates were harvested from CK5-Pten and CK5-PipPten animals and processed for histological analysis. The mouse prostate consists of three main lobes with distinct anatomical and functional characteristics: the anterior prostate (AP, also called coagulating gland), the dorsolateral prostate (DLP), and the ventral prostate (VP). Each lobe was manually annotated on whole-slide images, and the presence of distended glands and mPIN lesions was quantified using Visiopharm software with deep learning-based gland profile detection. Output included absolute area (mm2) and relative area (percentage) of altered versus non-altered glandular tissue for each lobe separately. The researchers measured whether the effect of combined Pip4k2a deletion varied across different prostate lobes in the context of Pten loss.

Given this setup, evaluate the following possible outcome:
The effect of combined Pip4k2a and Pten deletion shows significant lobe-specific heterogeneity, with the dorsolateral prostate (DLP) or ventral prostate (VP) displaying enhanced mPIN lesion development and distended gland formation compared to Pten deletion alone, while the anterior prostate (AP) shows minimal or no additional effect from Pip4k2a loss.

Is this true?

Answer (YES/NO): NO